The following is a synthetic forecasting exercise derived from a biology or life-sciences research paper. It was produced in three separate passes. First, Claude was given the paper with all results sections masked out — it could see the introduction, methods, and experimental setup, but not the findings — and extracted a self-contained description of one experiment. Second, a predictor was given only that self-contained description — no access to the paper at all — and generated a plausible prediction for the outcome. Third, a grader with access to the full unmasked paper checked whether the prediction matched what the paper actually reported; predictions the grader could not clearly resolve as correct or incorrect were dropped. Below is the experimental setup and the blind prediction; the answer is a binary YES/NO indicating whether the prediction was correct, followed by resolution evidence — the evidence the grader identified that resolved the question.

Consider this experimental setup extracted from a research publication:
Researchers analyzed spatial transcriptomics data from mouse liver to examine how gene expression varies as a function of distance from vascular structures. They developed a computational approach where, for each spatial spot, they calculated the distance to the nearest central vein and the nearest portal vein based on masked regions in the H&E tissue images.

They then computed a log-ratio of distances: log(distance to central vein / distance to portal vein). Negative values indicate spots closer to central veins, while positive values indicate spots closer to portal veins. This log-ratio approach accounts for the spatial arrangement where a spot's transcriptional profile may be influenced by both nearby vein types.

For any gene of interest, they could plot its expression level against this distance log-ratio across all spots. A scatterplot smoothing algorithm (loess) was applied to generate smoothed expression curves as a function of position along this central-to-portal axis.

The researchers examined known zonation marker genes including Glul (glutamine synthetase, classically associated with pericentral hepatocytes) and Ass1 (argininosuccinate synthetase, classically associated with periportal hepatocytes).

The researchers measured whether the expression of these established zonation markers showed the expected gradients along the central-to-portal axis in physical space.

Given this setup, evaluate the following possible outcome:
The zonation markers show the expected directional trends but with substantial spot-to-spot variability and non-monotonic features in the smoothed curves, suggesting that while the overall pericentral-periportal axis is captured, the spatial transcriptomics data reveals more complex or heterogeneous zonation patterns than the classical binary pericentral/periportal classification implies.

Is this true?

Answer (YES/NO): NO